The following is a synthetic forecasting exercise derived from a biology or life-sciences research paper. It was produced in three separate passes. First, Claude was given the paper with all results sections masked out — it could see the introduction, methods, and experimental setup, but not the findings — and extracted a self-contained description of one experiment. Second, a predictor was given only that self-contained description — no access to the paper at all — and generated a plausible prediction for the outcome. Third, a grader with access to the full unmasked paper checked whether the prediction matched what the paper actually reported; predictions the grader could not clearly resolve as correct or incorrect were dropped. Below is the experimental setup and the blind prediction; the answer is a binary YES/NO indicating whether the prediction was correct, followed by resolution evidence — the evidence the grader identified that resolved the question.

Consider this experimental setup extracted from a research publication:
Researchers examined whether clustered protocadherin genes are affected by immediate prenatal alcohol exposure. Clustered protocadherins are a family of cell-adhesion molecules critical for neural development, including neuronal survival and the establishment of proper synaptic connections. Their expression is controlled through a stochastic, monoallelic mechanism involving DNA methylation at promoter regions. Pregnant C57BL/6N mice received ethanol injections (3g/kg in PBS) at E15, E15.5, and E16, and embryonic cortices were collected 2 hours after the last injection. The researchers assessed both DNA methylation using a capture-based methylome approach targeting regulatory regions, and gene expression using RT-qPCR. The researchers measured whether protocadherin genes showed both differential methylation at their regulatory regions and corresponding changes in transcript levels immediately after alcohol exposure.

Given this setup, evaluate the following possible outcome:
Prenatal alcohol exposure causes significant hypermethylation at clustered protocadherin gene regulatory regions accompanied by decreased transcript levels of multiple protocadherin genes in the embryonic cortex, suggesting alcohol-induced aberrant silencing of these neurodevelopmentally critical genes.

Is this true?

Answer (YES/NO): NO